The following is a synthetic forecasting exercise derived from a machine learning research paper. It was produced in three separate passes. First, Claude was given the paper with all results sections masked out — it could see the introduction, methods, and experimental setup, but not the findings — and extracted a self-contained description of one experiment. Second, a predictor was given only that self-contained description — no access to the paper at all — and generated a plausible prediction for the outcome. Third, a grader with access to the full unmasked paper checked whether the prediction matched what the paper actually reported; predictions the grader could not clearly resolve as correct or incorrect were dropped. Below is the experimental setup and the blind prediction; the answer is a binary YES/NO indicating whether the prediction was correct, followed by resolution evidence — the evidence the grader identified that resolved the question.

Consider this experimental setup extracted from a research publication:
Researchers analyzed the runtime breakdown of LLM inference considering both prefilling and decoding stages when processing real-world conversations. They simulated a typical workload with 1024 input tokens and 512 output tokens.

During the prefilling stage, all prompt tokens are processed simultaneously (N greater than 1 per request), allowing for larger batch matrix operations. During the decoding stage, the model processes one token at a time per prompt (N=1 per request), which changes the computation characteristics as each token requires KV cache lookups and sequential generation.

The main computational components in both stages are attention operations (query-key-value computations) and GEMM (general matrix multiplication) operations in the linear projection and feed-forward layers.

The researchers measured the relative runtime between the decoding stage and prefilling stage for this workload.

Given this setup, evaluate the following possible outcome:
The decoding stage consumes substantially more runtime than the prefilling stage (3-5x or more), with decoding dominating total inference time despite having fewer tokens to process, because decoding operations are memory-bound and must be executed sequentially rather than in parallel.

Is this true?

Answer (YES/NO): YES